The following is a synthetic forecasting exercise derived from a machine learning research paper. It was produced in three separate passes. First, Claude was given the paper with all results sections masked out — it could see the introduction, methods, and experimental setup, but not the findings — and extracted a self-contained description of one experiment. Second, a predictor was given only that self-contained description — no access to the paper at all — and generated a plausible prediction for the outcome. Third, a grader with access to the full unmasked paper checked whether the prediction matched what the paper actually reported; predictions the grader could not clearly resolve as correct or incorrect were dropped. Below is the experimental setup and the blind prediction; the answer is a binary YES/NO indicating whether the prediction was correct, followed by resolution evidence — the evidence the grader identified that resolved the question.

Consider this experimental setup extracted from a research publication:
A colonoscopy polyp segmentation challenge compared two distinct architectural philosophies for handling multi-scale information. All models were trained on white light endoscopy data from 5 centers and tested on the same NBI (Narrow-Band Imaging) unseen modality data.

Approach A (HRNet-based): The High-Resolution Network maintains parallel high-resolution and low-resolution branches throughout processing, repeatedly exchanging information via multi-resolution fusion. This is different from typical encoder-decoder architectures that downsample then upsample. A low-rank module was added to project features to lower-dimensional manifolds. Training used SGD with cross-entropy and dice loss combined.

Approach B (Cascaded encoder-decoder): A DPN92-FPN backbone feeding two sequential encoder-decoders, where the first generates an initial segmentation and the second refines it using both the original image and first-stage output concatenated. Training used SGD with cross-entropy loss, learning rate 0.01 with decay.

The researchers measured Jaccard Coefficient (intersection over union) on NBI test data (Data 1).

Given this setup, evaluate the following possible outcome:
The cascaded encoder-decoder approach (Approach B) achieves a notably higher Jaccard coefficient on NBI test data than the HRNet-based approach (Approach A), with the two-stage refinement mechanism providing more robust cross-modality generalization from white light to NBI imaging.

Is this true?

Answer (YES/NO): NO